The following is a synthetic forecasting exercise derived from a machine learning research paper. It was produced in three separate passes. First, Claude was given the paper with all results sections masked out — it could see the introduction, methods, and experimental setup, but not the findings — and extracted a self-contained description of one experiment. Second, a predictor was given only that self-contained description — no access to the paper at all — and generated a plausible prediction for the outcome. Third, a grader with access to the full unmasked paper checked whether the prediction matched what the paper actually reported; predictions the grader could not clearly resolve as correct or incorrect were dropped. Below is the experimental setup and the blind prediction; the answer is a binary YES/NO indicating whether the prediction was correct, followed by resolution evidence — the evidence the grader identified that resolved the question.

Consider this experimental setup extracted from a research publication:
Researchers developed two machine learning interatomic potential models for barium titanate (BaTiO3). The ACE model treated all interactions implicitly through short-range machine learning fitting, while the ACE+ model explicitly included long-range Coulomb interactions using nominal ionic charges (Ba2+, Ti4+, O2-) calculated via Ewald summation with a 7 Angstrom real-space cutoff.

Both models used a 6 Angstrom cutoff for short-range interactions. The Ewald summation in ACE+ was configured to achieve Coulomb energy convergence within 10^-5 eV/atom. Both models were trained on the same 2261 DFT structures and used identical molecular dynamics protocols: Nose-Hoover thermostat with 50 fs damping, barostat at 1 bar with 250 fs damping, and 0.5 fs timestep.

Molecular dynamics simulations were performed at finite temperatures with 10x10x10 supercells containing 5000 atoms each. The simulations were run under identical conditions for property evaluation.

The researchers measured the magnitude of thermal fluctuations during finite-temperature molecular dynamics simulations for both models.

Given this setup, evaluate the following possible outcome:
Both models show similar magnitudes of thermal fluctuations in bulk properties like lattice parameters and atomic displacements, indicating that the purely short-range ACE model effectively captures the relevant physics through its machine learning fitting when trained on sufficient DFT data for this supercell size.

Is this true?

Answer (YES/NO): NO